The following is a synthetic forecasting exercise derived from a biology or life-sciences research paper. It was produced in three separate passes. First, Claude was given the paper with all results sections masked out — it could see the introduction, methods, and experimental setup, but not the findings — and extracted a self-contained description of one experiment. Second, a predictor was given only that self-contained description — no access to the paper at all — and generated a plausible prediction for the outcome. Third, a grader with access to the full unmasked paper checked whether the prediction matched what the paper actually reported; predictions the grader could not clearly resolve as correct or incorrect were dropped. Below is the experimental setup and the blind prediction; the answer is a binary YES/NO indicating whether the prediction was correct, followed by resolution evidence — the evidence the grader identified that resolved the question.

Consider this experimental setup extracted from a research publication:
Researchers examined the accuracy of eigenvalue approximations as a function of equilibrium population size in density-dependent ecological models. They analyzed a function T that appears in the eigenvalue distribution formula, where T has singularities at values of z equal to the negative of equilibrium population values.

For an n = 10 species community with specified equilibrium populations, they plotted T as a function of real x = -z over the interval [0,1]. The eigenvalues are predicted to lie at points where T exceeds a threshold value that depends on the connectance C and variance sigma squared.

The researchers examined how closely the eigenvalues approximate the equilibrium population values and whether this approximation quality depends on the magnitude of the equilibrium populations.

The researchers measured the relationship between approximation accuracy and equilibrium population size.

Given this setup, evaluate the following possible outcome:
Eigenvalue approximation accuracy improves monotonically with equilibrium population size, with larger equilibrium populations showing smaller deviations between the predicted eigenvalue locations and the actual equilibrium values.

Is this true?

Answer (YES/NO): NO